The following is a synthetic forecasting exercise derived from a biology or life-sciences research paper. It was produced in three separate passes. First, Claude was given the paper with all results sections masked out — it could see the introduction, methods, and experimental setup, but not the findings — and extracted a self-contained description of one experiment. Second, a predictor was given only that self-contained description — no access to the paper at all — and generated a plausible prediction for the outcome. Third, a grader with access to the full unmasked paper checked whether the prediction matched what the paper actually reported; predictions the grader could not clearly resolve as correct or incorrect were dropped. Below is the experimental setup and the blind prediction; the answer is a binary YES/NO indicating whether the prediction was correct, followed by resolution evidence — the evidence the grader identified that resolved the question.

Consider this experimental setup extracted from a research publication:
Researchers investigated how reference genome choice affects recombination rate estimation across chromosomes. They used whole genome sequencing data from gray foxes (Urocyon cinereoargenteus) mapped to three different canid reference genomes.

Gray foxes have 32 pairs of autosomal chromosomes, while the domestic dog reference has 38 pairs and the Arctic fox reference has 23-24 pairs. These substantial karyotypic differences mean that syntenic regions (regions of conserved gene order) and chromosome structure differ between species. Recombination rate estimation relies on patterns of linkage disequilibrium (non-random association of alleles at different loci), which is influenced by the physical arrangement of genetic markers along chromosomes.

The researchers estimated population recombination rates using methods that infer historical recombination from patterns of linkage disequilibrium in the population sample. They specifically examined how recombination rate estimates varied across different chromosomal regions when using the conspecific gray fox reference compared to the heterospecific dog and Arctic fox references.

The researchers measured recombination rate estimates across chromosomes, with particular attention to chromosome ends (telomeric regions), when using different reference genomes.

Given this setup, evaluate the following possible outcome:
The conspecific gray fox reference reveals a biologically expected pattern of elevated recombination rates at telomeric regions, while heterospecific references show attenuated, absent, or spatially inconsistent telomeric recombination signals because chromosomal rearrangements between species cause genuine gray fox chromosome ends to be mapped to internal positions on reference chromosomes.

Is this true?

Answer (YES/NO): NO